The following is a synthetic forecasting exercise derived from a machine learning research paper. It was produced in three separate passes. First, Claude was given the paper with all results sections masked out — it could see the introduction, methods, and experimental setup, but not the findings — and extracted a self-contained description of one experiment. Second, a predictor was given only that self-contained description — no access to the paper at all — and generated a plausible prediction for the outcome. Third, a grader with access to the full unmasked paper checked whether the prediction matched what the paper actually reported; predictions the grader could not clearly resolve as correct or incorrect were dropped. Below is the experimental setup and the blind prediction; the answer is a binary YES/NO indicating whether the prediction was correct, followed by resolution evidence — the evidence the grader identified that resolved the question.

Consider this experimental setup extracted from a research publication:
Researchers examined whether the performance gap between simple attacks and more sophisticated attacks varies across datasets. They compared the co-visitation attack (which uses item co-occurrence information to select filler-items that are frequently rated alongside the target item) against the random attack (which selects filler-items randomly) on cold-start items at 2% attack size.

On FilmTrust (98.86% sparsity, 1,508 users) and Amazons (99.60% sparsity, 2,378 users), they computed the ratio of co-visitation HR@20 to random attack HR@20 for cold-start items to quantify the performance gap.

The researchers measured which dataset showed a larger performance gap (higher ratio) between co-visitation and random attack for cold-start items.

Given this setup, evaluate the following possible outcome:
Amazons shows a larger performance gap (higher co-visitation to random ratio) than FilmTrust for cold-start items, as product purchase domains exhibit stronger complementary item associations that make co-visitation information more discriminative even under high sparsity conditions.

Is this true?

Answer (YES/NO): NO